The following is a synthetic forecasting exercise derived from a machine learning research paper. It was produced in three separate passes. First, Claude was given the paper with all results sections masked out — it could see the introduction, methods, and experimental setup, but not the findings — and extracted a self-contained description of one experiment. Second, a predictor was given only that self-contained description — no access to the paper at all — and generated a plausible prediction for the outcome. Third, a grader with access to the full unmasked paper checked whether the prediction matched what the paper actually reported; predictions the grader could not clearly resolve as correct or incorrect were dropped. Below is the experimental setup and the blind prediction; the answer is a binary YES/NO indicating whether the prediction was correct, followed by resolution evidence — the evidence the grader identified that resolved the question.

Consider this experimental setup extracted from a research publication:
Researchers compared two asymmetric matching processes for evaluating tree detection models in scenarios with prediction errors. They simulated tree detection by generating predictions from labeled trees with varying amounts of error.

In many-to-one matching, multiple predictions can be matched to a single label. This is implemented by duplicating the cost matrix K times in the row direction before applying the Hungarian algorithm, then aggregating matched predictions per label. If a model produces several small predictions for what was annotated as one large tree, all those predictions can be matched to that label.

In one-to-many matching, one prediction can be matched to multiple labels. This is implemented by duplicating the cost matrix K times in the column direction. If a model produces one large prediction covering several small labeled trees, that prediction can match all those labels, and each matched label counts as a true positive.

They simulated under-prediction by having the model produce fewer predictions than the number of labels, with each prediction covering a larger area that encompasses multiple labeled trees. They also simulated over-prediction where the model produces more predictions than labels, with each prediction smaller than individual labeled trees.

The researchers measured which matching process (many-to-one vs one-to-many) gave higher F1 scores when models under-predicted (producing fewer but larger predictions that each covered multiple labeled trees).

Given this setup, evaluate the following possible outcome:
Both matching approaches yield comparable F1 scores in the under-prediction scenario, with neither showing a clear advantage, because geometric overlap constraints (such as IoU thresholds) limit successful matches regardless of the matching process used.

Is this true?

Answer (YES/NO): NO